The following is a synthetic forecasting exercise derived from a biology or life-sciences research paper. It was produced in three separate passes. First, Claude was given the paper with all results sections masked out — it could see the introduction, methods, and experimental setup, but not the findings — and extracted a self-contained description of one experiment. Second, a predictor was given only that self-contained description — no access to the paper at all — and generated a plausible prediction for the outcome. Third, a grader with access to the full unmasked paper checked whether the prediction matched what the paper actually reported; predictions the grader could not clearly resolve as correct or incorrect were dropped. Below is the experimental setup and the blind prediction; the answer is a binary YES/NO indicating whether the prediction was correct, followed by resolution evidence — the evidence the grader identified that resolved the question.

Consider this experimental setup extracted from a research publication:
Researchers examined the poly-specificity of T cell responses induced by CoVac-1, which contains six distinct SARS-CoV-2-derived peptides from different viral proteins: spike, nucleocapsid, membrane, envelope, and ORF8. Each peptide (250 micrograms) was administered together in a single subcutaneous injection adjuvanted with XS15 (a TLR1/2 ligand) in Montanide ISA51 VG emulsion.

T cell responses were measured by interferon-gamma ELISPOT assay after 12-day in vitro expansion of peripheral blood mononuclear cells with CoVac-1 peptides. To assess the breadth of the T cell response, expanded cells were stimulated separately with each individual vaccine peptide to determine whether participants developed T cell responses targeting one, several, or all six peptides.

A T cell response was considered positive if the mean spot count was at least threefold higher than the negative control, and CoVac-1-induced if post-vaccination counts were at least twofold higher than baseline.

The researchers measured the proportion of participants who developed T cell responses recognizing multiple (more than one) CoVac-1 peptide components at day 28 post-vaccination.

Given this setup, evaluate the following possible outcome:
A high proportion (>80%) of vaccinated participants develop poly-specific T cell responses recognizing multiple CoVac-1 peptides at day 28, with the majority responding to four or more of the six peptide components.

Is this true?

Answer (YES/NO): YES